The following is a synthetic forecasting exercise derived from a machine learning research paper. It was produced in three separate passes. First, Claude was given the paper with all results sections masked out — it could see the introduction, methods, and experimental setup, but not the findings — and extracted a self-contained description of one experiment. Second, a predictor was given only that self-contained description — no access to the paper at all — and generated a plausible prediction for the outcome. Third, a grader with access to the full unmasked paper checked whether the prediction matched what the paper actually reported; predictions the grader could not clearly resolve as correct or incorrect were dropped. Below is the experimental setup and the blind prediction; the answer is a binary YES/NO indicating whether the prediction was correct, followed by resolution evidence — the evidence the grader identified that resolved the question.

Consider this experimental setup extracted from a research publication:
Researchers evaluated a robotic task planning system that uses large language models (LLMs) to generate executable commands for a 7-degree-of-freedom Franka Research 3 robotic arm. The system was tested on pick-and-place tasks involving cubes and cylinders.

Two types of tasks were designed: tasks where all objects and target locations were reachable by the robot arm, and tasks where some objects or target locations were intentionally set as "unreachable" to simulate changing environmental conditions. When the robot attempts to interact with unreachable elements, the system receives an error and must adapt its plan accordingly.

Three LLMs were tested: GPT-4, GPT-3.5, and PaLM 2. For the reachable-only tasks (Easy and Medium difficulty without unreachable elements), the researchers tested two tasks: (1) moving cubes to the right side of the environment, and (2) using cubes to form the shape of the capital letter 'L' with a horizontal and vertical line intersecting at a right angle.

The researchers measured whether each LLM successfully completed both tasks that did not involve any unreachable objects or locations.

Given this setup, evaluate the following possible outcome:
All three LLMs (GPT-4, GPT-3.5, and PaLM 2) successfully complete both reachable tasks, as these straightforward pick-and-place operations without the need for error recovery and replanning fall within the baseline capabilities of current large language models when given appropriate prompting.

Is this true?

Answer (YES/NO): NO